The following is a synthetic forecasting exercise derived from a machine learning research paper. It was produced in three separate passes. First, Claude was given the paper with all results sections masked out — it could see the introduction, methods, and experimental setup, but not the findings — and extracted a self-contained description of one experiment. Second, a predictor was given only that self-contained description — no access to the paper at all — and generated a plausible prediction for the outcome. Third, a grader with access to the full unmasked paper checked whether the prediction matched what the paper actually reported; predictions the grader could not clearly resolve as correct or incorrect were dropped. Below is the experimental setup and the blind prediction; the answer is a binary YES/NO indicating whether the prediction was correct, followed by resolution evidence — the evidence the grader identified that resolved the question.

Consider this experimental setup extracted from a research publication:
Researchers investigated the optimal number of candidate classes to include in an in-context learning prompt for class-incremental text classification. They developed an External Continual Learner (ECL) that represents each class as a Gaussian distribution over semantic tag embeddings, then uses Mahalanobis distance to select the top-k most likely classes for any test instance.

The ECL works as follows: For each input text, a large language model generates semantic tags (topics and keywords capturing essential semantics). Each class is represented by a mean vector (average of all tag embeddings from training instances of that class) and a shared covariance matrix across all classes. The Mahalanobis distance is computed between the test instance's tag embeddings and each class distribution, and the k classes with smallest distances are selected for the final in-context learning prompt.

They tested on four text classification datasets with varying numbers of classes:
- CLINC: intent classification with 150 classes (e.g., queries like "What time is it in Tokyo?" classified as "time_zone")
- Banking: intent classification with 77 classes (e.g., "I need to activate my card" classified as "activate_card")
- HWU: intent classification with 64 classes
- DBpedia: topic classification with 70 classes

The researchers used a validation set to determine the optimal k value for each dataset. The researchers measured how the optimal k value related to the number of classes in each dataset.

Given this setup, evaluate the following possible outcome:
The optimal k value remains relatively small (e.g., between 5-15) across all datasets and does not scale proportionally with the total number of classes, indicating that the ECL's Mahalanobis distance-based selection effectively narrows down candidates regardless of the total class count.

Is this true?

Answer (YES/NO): NO